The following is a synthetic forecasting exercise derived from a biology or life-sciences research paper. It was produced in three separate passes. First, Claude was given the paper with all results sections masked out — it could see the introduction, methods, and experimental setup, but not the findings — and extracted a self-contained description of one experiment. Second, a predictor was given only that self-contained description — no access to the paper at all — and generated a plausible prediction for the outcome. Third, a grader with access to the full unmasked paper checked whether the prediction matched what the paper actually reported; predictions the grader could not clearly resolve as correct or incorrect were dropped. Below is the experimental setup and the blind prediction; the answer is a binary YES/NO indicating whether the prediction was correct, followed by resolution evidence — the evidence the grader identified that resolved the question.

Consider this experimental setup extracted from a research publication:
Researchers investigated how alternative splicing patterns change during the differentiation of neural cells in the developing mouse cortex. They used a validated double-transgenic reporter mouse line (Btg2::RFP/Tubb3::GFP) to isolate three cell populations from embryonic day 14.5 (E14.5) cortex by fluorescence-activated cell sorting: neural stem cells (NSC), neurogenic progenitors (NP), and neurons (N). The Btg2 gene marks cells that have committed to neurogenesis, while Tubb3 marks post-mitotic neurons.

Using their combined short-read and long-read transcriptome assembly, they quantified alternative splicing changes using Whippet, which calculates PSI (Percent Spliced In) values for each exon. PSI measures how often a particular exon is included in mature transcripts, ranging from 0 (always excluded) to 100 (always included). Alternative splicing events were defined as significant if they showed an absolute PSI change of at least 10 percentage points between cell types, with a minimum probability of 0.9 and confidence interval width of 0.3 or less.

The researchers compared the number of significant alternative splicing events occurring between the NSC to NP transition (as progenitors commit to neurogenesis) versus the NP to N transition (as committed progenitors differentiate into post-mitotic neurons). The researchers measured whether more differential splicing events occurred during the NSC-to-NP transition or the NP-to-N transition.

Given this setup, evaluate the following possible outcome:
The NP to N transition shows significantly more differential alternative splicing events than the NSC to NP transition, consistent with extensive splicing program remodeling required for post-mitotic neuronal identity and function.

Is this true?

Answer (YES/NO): YES